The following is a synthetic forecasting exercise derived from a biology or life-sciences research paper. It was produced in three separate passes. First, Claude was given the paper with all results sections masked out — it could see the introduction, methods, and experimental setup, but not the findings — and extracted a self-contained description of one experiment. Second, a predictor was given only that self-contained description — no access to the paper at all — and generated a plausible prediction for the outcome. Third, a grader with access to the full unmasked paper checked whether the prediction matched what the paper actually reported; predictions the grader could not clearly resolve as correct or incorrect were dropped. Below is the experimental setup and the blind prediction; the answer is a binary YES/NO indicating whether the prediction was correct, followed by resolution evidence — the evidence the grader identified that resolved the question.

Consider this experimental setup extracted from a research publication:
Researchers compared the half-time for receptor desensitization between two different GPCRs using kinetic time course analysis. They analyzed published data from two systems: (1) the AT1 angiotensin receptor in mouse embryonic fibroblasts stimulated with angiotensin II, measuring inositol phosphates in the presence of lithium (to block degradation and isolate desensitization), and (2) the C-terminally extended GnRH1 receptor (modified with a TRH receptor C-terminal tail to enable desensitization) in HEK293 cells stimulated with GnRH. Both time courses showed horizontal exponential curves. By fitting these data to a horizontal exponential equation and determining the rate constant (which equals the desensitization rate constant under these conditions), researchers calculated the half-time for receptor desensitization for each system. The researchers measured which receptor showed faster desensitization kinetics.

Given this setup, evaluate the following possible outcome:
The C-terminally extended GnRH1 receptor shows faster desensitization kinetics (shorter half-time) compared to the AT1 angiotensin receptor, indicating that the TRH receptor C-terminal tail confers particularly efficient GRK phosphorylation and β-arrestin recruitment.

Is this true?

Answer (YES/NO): YES